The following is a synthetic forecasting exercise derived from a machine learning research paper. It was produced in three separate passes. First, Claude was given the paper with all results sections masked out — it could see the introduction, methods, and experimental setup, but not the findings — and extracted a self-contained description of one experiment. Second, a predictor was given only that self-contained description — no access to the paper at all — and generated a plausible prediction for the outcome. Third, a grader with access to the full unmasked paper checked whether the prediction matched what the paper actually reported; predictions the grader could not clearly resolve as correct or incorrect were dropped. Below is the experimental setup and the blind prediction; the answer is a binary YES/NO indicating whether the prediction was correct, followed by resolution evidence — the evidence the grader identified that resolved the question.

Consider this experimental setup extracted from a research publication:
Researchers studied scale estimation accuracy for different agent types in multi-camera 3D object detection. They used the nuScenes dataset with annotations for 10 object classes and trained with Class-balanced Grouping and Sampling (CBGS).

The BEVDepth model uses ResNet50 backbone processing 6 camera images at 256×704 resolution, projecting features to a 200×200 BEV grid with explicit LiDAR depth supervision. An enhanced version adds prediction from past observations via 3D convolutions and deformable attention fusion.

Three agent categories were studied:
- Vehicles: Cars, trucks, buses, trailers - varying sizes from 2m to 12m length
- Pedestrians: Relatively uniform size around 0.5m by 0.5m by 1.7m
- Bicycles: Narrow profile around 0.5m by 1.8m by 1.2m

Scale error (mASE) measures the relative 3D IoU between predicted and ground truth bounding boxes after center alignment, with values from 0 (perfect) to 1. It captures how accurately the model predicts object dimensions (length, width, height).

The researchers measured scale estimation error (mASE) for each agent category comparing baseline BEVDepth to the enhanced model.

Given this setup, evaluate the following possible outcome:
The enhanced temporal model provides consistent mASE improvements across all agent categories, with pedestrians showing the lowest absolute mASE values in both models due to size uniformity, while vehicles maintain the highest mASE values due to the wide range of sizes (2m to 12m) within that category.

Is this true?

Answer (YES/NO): NO